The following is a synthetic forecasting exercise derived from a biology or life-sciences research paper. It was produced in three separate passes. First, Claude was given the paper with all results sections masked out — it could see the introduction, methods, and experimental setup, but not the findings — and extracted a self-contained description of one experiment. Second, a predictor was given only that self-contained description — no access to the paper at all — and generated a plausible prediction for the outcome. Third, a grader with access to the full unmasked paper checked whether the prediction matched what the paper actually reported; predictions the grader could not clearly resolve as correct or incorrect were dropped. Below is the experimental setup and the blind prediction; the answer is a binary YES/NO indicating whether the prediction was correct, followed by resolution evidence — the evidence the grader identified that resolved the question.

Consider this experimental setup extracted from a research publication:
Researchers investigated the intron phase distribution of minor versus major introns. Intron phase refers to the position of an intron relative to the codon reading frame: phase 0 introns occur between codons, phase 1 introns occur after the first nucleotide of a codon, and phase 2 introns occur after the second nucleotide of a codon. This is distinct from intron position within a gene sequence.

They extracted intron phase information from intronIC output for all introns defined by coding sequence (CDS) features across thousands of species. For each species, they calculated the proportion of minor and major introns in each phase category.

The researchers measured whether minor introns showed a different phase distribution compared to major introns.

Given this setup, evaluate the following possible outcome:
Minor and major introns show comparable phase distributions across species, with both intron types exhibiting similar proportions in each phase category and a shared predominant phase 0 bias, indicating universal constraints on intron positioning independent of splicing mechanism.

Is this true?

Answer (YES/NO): NO